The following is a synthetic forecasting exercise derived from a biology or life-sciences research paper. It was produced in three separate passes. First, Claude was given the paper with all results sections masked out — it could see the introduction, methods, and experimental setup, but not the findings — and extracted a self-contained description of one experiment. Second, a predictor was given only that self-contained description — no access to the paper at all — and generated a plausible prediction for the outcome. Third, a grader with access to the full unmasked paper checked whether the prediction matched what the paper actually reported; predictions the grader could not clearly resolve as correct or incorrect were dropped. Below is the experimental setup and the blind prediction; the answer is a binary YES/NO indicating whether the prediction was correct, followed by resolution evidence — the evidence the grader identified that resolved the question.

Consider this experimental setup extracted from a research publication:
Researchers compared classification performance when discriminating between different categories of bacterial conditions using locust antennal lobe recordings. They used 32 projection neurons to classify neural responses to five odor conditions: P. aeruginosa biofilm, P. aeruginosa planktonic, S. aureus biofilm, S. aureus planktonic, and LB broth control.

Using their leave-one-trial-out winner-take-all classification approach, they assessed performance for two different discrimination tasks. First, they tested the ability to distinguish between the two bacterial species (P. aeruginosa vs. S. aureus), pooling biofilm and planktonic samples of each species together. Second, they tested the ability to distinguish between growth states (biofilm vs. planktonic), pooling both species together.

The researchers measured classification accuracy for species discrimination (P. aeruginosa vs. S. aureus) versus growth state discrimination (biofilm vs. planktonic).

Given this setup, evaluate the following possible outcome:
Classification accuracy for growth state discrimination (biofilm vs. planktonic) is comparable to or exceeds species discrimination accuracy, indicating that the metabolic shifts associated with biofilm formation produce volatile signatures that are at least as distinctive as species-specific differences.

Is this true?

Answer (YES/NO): NO